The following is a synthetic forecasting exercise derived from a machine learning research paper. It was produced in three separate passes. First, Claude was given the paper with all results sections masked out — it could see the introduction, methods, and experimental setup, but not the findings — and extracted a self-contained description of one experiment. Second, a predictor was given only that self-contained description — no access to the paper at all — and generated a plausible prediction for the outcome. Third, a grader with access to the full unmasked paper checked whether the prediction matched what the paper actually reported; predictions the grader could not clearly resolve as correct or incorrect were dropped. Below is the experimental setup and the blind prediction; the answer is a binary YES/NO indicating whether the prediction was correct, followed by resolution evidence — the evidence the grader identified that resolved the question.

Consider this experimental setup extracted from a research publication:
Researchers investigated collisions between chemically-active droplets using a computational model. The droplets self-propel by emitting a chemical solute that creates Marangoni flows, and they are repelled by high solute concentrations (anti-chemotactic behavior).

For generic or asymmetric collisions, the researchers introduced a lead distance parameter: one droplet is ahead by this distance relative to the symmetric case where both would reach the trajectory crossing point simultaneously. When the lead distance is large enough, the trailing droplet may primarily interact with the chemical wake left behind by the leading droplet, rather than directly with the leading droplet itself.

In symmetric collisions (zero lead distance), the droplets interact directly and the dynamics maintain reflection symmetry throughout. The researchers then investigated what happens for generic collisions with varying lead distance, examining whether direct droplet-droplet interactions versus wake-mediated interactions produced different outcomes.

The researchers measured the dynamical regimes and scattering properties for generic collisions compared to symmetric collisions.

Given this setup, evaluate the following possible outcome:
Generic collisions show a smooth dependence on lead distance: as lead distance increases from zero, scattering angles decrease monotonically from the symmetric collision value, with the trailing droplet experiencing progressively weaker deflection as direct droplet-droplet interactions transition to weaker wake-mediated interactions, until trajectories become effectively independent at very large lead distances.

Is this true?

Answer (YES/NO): NO